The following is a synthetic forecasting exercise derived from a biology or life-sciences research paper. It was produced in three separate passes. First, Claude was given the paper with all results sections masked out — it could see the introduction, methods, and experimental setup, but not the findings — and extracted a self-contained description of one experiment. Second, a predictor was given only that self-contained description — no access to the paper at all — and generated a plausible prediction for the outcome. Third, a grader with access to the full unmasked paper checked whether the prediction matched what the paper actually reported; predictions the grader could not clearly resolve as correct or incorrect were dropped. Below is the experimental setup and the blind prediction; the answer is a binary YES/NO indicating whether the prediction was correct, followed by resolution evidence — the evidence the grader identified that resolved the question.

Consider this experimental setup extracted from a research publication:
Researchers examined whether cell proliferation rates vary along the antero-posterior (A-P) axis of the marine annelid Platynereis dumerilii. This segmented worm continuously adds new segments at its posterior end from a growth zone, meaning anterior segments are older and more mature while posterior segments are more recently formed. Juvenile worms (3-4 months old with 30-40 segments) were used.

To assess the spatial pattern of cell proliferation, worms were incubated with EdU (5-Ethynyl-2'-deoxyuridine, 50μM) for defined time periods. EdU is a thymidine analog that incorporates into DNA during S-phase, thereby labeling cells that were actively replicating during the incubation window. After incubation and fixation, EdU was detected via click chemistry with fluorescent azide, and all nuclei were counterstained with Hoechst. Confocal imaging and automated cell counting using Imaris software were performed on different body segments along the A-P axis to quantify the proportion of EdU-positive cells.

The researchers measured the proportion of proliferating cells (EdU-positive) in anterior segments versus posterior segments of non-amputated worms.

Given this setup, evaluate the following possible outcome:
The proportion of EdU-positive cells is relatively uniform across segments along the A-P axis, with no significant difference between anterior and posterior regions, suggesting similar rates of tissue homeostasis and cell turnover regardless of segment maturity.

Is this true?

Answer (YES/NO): NO